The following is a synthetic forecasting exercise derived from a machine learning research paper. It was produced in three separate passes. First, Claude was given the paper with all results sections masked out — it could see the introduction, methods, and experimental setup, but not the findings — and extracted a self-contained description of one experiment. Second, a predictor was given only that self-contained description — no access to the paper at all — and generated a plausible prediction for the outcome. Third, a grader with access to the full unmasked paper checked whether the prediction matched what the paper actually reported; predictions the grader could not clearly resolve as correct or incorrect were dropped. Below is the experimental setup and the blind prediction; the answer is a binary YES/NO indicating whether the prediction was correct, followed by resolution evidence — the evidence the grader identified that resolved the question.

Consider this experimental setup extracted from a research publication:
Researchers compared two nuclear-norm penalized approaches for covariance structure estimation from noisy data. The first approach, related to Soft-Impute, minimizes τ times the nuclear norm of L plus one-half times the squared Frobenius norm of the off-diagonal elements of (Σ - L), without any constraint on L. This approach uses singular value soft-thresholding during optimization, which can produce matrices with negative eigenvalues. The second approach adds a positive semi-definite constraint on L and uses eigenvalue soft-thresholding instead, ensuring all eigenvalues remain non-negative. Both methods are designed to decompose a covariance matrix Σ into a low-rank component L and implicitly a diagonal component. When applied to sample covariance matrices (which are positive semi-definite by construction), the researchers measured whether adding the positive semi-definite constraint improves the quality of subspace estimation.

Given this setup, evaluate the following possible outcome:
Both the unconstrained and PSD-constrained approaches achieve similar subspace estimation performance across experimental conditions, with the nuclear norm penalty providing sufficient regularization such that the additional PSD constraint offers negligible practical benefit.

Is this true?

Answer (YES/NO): NO